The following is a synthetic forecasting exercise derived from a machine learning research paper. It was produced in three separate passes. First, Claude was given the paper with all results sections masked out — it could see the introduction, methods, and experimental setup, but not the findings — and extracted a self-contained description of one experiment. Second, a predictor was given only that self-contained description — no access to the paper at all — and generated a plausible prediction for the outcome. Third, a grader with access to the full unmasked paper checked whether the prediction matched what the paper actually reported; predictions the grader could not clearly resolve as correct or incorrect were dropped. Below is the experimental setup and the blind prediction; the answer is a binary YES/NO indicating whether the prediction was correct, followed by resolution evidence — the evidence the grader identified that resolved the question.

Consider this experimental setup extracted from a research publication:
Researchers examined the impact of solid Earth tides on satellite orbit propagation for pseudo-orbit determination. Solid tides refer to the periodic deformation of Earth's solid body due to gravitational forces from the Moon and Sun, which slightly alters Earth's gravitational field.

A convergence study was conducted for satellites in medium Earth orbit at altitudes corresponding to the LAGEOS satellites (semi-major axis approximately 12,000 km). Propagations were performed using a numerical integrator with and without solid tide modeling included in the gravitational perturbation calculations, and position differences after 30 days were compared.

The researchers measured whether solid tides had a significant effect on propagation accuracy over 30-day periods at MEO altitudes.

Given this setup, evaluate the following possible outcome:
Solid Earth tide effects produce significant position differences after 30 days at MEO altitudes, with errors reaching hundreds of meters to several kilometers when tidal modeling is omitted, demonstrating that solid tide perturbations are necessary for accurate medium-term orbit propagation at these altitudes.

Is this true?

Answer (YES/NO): NO